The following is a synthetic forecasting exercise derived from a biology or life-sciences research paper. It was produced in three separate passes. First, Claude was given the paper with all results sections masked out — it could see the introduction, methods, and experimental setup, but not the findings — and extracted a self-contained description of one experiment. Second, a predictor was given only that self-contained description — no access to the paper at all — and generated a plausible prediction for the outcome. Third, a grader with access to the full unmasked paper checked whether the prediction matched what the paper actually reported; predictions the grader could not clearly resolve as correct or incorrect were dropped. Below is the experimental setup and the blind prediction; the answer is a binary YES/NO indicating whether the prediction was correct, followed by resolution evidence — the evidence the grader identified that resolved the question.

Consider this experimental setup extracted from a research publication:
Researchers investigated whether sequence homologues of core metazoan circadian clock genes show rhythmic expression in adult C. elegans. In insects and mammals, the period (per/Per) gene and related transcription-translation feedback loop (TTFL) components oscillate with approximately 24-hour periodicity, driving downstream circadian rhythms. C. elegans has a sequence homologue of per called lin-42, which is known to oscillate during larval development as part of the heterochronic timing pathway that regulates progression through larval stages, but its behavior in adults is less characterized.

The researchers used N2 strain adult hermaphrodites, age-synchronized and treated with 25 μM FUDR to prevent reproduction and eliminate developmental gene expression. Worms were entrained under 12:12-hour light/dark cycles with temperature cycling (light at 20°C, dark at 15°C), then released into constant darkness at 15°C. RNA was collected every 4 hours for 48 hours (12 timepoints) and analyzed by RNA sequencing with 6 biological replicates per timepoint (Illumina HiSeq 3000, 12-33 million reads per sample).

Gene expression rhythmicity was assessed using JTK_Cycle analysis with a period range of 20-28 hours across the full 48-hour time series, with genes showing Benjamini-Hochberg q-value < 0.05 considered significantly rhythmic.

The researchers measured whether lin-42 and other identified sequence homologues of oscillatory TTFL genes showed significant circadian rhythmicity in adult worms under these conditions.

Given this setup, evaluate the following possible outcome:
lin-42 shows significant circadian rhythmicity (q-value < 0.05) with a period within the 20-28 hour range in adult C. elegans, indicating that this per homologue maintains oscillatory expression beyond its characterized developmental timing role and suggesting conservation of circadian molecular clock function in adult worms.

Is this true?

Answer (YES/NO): NO